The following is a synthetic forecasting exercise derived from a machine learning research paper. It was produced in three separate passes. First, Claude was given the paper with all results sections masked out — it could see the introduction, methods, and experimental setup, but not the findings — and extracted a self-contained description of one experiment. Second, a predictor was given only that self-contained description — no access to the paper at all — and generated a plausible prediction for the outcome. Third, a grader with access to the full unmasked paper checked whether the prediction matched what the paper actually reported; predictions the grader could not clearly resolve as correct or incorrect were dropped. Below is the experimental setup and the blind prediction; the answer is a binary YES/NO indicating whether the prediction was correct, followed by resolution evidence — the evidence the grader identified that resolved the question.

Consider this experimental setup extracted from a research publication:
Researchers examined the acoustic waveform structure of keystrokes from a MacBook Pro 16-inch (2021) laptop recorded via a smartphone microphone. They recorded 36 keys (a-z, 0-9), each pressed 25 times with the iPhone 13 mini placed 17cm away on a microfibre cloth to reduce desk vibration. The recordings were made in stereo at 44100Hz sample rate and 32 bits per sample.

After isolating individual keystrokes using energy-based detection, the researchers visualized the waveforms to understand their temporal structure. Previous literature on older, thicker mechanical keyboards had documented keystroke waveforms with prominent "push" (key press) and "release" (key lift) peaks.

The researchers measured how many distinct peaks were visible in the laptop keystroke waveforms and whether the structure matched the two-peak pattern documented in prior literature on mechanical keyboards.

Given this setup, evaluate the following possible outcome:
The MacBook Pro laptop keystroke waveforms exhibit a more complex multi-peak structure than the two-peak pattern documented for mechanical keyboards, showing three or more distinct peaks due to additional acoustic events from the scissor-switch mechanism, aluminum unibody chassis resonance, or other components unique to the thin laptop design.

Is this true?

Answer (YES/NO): NO